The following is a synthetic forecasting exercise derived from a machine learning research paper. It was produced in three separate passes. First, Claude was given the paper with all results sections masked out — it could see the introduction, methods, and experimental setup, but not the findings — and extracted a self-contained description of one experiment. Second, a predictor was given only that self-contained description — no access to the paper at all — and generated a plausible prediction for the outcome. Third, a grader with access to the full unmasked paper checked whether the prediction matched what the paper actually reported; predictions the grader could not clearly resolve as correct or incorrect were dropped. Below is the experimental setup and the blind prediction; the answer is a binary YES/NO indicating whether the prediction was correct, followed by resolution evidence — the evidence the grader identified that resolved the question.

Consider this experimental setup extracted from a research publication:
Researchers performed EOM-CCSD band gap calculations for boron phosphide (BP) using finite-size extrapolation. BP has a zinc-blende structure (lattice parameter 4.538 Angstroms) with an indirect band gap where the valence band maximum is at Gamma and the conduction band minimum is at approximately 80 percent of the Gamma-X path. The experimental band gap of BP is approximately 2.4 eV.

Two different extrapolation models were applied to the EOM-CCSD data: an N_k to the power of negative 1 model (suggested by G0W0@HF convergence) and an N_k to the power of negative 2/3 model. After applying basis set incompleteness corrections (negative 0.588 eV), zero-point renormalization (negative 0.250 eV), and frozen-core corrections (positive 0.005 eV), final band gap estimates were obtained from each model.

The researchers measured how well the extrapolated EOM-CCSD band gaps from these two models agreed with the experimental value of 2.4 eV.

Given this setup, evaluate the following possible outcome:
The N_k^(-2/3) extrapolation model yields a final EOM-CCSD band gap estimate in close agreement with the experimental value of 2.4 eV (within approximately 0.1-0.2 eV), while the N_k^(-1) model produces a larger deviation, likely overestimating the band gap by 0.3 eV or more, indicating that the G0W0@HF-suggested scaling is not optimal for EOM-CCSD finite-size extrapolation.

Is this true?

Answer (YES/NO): YES